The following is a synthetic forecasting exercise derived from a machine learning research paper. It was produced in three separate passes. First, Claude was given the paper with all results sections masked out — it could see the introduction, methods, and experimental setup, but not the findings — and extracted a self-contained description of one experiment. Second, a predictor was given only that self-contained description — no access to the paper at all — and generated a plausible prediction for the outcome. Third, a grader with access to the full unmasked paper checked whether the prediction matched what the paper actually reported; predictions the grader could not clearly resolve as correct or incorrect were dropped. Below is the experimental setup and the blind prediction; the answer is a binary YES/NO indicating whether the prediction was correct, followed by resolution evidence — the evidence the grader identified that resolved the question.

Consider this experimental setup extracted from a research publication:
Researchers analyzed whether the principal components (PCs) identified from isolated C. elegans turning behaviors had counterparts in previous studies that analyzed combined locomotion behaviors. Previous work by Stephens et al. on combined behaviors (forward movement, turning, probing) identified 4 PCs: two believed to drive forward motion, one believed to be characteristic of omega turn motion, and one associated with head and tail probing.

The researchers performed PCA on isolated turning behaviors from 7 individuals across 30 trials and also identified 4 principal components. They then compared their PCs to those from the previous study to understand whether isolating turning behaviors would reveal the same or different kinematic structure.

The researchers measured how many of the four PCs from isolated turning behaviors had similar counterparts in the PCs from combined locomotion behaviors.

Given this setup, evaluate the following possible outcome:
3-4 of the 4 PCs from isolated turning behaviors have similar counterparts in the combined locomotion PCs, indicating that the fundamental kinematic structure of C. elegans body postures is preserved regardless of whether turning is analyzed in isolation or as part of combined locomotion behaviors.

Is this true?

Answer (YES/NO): YES